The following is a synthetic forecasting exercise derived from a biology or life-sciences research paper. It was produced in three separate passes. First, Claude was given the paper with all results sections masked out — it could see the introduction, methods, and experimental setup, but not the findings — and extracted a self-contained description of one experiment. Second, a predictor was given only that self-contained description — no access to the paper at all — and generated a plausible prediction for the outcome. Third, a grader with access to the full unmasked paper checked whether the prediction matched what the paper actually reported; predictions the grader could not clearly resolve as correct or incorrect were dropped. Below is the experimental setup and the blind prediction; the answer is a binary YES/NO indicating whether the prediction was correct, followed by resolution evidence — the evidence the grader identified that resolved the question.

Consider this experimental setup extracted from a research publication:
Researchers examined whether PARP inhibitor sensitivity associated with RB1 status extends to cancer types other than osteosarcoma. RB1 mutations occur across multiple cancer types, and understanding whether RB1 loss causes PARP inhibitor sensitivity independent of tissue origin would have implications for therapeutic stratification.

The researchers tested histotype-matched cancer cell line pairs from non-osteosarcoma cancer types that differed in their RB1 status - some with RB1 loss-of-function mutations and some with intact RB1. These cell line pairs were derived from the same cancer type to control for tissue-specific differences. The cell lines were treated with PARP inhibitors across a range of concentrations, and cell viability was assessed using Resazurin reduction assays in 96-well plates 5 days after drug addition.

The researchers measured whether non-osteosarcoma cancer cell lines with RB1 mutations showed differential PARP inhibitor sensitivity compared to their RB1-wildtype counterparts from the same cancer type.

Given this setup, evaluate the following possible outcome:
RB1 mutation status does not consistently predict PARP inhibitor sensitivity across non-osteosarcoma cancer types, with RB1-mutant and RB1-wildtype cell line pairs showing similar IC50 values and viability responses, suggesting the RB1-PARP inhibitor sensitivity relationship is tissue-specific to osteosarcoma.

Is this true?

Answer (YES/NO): NO